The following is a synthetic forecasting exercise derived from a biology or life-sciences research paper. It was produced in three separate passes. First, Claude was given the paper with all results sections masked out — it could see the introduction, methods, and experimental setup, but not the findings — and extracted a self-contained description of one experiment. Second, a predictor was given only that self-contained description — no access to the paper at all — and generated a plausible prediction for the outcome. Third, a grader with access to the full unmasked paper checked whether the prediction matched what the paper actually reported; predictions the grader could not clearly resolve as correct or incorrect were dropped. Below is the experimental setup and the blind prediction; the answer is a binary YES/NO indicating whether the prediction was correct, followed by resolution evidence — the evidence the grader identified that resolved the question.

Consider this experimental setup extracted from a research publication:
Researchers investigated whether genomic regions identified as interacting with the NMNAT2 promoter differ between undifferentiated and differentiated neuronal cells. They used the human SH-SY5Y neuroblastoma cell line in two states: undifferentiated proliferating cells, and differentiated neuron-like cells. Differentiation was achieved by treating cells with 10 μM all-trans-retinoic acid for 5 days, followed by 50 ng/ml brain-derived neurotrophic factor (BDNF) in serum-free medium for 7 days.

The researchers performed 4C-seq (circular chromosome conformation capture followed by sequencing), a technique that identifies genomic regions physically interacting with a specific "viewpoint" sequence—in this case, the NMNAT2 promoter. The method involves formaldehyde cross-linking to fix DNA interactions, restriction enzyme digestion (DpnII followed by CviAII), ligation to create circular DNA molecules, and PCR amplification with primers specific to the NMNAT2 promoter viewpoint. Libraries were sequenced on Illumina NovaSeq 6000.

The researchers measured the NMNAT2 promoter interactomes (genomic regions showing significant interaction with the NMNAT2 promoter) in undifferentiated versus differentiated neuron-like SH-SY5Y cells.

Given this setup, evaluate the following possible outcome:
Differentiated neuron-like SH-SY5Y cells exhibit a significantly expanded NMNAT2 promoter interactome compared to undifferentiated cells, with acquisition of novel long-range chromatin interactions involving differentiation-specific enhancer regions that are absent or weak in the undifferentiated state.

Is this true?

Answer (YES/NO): NO